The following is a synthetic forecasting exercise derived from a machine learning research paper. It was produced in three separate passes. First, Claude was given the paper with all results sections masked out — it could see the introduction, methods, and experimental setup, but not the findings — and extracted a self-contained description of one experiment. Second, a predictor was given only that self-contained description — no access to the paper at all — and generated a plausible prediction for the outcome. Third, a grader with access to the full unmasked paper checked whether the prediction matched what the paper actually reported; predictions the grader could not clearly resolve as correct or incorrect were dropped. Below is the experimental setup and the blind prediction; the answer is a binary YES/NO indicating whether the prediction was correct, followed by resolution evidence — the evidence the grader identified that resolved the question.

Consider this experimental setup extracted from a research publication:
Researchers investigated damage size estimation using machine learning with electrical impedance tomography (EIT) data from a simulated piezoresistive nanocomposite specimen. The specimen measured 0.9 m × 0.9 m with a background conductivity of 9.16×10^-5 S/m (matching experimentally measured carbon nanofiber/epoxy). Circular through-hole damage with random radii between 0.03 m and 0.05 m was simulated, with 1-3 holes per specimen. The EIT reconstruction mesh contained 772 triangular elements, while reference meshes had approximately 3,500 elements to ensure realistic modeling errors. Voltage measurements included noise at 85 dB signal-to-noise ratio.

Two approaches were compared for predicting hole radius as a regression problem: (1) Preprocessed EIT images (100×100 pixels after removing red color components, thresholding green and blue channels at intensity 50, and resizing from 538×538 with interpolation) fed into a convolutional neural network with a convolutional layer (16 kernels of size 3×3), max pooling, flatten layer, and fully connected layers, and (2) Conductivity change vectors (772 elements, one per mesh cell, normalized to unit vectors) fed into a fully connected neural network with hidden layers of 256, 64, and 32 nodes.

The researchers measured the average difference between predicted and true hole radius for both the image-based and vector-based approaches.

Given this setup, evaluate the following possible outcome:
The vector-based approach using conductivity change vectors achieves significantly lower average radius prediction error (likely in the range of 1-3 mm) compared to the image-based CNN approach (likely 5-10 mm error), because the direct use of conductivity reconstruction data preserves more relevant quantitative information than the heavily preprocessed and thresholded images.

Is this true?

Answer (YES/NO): YES